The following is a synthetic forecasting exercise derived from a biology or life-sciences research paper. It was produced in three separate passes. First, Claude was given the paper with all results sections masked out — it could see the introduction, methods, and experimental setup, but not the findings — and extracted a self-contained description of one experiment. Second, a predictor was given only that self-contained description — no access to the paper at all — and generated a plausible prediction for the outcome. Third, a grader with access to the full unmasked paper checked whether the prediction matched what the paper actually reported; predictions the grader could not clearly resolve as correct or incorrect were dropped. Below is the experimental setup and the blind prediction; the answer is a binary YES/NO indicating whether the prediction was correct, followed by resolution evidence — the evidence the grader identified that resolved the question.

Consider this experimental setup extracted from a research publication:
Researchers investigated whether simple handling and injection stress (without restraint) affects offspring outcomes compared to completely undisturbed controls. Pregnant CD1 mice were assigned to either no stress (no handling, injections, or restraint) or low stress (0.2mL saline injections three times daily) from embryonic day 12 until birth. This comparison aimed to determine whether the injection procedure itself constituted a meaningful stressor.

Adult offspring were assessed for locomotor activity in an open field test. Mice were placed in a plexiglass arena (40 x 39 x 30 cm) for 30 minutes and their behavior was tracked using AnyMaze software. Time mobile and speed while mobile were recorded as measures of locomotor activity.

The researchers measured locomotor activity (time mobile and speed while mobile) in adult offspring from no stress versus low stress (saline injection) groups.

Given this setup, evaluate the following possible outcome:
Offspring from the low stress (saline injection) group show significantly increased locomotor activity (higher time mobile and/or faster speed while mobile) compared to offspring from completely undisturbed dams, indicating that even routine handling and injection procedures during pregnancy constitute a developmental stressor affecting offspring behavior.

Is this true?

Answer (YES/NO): NO